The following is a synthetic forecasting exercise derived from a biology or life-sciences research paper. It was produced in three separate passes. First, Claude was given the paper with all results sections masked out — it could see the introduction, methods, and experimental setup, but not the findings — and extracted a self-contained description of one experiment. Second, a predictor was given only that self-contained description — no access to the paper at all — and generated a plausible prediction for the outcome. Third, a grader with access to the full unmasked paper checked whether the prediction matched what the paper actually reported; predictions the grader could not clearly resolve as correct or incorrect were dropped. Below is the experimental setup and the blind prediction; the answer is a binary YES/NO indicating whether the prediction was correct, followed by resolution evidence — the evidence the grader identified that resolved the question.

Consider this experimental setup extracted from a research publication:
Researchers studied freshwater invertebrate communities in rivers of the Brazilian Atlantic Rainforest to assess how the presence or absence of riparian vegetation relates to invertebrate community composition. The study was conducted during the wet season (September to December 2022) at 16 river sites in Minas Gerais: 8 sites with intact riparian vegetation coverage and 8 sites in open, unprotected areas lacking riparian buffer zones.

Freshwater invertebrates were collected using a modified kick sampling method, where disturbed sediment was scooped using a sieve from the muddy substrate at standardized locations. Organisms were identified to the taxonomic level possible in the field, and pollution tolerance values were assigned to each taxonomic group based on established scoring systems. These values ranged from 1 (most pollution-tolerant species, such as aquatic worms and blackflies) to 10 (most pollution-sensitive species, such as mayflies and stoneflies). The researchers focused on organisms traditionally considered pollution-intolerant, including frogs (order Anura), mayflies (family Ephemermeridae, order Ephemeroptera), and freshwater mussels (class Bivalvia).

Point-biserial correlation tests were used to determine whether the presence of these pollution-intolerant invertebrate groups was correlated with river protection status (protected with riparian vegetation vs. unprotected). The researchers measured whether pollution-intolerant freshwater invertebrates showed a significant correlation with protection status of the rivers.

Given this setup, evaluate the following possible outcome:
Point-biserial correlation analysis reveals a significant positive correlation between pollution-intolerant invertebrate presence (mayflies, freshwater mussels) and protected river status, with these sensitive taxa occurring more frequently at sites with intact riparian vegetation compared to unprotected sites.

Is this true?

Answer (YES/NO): YES